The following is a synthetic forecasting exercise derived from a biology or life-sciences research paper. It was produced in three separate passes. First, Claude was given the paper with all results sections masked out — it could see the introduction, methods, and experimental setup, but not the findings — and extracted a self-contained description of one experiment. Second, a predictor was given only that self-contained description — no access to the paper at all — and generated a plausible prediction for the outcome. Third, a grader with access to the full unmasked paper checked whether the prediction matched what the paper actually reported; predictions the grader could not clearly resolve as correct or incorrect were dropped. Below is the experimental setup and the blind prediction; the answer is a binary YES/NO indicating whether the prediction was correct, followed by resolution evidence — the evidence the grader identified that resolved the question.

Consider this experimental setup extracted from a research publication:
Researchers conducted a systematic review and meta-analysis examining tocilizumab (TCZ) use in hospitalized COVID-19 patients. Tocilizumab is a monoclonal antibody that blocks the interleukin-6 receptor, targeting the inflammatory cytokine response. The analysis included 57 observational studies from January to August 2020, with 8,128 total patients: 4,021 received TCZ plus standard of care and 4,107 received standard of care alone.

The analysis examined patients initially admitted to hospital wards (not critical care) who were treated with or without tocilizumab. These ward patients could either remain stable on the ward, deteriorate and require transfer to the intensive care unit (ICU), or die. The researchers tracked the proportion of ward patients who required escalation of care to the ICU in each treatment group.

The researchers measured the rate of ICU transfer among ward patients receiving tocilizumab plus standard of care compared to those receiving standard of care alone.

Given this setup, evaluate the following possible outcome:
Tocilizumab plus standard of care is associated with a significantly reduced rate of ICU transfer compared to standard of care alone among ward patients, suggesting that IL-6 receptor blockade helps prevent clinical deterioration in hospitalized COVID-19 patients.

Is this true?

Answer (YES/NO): NO